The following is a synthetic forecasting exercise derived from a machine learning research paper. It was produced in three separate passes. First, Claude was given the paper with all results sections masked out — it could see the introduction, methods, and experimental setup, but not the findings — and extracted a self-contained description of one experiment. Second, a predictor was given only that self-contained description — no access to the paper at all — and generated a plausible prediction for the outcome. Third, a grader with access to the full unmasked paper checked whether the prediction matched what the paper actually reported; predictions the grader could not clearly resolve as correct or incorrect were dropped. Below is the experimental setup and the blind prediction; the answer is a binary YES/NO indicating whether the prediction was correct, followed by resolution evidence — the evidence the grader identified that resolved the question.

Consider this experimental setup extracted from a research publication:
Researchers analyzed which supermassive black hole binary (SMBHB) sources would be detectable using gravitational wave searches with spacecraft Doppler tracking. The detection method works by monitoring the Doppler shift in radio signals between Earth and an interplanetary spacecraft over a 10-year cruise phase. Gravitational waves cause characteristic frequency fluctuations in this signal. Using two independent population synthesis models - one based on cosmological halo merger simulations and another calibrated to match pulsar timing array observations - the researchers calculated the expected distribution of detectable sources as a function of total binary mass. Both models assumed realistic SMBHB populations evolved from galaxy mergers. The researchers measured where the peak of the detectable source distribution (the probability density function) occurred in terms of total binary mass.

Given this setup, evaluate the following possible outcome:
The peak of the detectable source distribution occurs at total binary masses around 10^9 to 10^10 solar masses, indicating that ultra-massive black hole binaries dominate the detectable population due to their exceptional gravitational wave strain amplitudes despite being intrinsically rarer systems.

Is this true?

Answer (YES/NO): NO